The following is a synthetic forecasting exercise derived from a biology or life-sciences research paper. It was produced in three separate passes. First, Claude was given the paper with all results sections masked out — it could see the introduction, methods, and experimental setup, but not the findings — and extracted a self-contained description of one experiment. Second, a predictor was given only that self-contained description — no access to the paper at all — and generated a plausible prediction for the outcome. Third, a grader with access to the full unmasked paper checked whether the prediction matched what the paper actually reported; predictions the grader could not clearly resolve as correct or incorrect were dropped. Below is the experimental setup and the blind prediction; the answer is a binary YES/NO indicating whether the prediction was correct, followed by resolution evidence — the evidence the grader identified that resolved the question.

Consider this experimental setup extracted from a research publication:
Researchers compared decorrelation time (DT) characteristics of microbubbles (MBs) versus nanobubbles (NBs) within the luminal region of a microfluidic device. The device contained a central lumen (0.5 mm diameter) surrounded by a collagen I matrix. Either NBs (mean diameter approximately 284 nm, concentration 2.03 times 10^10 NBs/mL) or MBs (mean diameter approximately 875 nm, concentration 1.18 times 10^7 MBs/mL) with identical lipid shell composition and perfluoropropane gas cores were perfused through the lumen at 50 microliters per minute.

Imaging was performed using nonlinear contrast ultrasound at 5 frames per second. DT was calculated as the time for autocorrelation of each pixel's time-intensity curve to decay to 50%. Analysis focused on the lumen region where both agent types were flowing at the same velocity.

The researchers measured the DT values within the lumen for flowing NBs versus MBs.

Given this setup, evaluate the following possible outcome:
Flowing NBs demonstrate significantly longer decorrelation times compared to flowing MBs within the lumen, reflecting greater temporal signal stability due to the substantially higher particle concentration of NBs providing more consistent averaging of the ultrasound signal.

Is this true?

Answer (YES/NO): NO